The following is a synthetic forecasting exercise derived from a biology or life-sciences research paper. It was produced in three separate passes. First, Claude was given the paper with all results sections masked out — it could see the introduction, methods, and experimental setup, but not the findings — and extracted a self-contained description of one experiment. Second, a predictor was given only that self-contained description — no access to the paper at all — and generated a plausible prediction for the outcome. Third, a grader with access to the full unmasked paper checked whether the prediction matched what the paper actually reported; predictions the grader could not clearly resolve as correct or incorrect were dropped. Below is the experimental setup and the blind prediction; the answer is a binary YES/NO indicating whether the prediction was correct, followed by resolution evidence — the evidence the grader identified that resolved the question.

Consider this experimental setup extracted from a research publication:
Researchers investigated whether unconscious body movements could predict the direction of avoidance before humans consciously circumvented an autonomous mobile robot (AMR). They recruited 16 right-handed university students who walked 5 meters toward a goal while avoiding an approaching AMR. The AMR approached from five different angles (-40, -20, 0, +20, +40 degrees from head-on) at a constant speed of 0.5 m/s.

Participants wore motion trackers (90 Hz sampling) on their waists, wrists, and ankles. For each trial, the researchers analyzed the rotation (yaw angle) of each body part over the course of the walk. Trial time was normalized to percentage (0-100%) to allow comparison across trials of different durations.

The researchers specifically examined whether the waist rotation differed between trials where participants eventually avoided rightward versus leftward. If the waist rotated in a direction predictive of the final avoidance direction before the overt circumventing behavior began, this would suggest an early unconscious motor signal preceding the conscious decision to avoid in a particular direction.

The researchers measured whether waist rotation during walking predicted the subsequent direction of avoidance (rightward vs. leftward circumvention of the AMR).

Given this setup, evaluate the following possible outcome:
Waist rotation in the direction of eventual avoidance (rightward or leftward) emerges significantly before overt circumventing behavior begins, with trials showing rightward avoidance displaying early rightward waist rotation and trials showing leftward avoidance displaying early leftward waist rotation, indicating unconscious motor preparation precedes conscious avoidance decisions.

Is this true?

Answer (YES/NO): YES